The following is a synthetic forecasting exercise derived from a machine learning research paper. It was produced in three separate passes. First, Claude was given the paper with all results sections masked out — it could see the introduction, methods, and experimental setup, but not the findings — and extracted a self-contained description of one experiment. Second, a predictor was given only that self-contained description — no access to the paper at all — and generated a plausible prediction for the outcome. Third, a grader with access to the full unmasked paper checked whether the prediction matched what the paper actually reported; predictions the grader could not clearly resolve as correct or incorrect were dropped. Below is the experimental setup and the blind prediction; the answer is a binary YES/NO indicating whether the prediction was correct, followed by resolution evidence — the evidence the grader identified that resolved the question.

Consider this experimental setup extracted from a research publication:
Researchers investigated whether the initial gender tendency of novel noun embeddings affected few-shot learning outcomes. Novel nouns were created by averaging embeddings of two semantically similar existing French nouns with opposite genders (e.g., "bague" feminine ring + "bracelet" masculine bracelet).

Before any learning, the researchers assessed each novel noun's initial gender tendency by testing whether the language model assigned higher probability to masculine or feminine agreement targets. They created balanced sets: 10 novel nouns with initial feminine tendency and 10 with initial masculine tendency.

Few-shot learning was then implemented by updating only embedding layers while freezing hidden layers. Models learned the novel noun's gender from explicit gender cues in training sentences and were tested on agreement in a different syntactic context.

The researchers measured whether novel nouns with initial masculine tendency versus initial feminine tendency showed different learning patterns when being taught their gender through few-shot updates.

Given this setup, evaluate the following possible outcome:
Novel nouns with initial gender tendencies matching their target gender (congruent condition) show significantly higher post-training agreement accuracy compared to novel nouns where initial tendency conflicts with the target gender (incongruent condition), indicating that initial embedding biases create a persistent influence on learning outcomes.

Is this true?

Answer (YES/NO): NO